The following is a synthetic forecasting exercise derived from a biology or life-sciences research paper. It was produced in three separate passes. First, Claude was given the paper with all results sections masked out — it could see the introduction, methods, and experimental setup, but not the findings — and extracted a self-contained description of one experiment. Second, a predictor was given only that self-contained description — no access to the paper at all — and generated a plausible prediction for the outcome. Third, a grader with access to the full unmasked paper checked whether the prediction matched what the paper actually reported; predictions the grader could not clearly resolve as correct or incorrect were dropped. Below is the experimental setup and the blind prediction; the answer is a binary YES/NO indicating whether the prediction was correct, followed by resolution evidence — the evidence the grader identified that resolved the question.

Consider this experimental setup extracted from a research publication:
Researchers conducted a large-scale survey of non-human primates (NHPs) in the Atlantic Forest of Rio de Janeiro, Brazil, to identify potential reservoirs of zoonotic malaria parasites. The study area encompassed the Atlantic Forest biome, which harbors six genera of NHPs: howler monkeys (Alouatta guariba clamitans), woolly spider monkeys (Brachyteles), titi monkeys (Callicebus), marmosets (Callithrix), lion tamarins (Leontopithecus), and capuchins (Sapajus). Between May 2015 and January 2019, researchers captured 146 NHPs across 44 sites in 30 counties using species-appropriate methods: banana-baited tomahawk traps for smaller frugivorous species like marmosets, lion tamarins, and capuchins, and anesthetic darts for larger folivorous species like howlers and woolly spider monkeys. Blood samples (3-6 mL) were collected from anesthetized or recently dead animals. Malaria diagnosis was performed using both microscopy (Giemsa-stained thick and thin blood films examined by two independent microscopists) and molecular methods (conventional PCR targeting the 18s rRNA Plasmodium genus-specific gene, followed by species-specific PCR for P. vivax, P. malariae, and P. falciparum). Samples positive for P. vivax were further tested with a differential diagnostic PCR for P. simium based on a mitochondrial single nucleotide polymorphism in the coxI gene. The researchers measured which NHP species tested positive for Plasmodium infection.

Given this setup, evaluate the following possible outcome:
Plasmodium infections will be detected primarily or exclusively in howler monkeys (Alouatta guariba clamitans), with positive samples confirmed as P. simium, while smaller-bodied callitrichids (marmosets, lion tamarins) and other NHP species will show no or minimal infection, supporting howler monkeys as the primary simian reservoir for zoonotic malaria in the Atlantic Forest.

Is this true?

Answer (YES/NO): YES